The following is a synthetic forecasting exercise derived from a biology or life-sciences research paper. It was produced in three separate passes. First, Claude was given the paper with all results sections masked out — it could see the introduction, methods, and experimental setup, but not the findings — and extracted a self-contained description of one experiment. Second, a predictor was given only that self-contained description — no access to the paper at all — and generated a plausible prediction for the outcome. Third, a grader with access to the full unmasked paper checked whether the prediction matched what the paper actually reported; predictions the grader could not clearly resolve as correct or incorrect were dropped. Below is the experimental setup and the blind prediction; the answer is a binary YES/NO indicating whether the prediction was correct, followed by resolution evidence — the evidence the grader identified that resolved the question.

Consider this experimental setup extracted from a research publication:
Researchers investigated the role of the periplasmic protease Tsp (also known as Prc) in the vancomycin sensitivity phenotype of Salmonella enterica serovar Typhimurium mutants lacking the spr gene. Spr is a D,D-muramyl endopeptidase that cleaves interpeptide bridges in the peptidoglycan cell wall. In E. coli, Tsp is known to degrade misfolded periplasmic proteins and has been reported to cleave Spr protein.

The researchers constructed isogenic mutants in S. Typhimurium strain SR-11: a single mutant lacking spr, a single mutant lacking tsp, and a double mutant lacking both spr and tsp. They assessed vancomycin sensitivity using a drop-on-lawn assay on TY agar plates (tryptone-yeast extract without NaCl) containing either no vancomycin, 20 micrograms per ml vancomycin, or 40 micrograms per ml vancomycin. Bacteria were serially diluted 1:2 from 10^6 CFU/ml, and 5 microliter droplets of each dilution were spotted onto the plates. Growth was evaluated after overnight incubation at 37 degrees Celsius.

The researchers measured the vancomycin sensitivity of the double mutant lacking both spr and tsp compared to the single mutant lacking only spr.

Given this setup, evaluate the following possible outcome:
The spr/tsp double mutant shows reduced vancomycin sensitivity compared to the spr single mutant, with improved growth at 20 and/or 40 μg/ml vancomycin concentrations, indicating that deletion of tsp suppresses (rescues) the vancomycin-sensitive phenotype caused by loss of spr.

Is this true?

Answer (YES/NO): YES